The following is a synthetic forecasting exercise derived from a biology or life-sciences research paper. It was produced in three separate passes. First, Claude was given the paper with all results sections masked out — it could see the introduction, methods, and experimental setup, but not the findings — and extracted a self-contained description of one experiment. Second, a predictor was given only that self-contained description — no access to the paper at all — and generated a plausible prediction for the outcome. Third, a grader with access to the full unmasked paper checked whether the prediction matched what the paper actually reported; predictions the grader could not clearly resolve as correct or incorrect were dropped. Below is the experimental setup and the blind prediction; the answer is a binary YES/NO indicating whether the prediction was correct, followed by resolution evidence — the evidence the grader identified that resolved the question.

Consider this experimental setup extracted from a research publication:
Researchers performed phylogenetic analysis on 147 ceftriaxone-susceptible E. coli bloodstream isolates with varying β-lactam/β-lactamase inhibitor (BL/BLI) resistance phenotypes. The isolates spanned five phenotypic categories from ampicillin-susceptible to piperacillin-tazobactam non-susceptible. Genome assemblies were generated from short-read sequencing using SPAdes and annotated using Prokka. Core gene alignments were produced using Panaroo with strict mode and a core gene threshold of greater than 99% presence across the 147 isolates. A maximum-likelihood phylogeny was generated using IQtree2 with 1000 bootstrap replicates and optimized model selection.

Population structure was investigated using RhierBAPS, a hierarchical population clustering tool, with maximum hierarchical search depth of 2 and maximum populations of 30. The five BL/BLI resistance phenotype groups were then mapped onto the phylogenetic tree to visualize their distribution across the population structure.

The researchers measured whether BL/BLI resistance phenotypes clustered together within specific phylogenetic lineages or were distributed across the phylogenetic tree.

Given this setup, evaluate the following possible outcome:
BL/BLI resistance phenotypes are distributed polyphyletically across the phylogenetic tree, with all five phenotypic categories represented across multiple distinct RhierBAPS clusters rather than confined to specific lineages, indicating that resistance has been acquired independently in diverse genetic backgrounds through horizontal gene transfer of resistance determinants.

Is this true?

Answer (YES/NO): NO